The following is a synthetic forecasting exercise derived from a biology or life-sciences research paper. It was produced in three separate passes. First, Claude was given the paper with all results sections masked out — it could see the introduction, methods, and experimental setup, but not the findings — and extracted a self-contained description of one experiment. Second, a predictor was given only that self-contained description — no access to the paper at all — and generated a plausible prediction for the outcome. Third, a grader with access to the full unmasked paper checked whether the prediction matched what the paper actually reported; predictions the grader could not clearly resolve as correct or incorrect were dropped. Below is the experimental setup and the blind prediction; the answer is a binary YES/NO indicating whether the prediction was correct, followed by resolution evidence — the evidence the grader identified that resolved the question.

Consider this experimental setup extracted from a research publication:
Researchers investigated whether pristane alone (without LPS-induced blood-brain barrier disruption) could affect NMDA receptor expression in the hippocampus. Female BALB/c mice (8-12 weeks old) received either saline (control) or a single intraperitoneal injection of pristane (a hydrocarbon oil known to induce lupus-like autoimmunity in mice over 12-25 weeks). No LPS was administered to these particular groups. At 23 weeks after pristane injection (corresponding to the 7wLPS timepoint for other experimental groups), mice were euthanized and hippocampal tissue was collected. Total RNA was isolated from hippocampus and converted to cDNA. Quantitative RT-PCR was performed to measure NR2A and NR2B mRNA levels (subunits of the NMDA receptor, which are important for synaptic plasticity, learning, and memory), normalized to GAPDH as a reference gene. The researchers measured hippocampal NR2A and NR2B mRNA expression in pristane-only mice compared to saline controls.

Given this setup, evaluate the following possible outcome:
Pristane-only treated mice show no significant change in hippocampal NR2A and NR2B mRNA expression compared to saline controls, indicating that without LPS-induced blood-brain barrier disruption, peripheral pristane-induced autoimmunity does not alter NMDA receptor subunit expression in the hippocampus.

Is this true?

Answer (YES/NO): NO